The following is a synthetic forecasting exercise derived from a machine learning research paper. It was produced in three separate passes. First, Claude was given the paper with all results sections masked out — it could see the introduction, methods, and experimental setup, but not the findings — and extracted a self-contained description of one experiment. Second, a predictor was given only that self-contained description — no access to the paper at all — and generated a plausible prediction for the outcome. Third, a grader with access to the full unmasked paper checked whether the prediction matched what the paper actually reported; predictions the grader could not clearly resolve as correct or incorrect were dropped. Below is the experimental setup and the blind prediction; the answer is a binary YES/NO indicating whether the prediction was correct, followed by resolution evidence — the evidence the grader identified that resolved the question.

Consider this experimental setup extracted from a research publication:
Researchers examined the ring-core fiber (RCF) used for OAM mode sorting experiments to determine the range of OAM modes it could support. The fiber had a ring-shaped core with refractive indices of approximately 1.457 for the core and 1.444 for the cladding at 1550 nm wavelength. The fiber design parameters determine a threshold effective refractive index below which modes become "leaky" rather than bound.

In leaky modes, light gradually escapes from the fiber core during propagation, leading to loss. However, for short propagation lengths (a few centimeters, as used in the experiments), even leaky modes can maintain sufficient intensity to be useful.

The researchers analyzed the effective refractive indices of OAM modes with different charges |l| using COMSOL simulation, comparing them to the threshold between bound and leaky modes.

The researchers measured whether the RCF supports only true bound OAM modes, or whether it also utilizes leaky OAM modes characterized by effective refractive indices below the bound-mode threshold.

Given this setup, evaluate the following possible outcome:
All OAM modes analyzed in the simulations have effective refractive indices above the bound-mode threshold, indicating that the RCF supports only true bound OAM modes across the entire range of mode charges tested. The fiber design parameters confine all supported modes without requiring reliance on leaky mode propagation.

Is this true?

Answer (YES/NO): NO